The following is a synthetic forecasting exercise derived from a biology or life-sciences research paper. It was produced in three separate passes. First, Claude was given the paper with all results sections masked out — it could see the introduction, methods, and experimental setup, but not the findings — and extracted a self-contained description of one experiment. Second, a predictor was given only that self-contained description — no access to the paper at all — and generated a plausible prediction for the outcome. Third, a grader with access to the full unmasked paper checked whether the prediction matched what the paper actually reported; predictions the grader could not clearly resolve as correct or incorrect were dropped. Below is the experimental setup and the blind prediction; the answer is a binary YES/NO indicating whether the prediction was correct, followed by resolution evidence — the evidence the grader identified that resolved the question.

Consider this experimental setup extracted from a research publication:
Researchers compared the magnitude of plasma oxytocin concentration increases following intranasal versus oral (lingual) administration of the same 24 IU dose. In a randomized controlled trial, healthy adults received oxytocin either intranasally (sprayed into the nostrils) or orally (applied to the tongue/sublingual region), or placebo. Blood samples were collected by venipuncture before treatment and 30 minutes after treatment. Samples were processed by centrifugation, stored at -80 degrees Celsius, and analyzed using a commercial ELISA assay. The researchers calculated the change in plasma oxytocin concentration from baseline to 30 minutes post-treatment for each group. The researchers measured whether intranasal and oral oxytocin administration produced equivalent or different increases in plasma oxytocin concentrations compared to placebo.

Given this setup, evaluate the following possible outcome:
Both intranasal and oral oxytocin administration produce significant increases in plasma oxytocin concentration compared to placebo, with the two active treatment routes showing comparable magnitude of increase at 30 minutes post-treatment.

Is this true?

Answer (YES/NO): NO